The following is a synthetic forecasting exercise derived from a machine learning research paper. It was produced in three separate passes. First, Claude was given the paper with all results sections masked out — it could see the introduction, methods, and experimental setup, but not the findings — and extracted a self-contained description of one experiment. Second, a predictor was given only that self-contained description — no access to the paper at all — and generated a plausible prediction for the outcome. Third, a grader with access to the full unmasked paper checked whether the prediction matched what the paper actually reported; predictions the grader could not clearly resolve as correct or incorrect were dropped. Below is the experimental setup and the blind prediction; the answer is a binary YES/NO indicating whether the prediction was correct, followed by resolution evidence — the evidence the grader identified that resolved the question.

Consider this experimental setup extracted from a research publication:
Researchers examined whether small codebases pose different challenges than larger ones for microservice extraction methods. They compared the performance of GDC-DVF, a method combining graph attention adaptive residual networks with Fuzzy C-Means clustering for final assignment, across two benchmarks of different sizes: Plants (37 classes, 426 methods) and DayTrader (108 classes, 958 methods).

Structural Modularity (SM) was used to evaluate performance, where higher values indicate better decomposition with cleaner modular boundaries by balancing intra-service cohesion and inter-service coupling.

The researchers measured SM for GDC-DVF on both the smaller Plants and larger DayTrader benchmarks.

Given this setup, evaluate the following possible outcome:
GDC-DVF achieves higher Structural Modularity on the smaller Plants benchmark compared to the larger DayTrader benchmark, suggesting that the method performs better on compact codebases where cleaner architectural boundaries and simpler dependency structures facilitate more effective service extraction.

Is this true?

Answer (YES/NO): YES